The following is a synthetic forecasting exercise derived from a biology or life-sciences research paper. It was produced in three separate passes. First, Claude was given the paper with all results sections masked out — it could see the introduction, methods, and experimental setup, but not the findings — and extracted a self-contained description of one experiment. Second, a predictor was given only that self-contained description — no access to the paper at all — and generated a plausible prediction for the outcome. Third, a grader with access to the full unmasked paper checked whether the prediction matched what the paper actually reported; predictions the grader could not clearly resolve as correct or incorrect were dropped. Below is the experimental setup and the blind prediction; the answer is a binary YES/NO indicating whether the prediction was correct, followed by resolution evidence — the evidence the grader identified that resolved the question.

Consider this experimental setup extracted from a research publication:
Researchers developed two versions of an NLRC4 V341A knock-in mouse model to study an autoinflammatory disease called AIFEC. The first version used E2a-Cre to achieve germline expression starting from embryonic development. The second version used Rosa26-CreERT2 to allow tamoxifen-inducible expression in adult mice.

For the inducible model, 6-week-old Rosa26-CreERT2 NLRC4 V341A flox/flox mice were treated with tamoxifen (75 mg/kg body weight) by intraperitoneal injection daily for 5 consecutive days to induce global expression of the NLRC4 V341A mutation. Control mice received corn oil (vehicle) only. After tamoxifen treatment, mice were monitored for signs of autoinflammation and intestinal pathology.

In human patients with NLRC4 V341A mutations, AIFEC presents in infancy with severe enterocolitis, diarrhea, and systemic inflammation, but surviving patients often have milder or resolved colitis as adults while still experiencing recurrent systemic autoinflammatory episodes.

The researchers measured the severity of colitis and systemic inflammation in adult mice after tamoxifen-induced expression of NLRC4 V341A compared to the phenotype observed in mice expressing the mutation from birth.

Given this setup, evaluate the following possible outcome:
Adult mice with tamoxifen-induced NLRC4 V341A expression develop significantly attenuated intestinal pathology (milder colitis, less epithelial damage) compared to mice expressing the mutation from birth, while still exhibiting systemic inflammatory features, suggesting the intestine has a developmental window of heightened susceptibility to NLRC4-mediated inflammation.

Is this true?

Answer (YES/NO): YES